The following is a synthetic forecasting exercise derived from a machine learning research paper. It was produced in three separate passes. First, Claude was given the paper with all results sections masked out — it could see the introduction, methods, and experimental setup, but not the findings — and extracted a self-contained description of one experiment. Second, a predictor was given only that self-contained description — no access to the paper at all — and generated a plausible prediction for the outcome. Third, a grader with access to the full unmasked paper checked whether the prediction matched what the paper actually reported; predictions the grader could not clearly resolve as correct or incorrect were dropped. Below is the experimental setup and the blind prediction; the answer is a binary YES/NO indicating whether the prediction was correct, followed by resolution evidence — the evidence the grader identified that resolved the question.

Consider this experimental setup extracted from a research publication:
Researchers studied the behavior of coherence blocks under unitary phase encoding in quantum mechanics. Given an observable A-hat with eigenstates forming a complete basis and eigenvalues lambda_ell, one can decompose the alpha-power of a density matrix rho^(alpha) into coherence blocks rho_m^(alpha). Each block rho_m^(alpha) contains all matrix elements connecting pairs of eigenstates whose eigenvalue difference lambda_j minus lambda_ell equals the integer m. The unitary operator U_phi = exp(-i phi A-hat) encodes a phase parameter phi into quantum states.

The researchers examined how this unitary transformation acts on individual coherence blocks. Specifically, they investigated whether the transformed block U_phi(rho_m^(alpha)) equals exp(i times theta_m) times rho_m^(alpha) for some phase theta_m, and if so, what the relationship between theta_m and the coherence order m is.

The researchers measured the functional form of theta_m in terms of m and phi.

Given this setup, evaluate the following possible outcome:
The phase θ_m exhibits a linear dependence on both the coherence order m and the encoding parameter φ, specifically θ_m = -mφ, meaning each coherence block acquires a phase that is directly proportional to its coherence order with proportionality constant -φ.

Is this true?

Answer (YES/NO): YES